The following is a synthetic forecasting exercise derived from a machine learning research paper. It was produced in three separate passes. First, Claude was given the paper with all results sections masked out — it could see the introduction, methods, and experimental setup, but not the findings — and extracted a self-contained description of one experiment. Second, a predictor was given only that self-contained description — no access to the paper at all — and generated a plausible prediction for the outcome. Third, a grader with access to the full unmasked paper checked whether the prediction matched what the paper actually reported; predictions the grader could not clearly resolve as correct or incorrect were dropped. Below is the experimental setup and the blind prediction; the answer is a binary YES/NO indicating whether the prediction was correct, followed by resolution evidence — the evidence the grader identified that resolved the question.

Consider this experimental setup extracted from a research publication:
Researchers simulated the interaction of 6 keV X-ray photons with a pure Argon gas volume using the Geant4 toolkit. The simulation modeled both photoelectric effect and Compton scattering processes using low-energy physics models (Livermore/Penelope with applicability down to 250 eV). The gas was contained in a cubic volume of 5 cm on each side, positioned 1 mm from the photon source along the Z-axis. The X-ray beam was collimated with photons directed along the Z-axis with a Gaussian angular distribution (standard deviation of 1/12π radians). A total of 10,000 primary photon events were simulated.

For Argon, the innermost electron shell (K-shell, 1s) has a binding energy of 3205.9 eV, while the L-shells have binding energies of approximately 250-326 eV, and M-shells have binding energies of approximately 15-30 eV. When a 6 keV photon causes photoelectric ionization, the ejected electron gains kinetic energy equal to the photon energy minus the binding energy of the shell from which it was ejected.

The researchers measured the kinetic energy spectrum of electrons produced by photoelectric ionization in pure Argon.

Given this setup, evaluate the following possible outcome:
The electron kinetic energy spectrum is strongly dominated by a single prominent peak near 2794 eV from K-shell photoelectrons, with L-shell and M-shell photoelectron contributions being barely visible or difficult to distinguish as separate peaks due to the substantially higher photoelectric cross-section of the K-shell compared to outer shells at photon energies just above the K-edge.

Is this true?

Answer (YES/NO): NO